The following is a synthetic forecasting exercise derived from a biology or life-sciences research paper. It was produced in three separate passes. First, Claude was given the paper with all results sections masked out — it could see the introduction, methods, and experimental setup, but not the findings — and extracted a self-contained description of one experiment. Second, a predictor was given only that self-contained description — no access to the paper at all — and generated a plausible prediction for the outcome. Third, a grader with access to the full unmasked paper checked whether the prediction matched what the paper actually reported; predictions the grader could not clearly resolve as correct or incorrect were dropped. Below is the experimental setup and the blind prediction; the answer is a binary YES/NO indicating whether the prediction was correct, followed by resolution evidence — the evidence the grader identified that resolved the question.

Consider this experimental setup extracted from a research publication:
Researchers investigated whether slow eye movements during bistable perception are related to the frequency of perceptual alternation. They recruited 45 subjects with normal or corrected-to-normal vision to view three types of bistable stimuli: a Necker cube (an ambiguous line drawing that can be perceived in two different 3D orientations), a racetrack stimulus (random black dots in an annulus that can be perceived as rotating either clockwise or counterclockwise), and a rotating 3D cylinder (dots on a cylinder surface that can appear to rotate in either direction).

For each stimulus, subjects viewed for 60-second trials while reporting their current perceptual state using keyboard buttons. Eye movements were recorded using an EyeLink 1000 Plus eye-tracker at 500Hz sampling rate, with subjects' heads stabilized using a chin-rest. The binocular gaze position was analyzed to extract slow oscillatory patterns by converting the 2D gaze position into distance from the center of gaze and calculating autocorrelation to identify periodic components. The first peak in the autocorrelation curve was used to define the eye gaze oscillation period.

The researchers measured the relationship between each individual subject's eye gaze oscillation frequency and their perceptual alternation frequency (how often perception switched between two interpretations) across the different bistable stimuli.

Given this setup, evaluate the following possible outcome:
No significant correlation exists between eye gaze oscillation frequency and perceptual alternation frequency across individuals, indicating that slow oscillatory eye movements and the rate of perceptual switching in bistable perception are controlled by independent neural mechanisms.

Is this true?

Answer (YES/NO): NO